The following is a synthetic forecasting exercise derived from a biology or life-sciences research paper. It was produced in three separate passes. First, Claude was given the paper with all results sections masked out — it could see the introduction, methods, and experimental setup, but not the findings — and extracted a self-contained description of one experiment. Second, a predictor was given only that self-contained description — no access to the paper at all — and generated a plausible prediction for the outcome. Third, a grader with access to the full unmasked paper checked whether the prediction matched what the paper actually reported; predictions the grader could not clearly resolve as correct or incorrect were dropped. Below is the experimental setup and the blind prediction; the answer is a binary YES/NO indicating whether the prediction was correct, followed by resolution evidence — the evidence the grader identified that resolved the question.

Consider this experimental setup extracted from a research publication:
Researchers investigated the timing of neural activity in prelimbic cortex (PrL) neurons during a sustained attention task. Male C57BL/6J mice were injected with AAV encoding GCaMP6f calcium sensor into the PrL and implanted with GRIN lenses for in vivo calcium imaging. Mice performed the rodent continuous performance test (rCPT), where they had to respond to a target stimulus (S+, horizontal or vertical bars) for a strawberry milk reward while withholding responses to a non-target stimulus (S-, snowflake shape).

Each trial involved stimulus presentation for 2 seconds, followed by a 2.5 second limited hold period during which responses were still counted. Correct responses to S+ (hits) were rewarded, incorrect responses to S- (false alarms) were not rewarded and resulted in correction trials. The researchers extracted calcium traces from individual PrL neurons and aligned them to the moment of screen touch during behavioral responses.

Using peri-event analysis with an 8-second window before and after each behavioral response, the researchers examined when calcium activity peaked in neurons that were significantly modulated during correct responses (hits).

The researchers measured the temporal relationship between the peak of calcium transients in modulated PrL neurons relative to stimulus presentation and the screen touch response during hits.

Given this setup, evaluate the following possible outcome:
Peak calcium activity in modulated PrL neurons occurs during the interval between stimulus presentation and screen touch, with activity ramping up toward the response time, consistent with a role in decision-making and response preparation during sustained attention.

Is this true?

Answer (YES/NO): NO